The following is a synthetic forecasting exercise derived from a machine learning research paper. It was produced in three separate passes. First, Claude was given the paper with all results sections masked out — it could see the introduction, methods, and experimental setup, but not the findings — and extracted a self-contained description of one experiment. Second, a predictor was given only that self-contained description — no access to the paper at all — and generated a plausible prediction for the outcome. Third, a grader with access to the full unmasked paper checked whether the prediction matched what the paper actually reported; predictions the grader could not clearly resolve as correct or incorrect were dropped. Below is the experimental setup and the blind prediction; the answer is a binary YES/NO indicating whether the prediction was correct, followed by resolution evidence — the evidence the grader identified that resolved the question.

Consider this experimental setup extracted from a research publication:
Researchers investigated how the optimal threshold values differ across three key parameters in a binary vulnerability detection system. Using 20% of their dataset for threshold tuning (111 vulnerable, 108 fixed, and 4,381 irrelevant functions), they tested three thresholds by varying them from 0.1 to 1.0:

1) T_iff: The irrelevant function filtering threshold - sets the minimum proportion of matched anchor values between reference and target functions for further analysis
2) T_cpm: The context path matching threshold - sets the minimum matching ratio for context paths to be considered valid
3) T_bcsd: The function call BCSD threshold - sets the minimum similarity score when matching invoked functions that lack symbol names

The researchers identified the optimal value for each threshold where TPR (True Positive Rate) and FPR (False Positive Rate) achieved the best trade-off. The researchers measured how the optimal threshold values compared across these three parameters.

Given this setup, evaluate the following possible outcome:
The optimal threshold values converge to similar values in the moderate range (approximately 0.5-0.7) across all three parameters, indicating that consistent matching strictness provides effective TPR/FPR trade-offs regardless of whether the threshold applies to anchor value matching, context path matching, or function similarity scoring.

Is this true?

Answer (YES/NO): NO